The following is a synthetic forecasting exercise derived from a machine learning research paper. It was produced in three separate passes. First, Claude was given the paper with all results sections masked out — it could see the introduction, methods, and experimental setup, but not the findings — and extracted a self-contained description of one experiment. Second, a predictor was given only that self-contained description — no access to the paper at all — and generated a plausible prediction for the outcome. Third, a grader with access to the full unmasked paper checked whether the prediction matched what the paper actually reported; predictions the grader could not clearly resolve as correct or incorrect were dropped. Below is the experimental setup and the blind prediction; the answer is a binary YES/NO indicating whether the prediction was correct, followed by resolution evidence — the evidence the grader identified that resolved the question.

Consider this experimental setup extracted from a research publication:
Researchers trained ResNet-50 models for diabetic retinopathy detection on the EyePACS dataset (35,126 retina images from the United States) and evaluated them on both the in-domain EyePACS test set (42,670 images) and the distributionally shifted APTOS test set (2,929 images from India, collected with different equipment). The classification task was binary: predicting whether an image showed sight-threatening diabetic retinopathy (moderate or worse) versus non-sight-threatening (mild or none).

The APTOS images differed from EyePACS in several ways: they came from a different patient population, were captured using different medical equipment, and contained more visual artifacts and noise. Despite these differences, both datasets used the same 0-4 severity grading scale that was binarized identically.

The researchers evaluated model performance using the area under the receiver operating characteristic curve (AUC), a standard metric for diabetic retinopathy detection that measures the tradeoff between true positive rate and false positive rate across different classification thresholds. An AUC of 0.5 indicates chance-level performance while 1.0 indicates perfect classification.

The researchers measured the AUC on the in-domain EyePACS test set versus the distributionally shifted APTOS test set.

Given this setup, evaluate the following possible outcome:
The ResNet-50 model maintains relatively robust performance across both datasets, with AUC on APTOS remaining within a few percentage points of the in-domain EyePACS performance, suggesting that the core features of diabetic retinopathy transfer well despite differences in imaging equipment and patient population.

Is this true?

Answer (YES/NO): NO